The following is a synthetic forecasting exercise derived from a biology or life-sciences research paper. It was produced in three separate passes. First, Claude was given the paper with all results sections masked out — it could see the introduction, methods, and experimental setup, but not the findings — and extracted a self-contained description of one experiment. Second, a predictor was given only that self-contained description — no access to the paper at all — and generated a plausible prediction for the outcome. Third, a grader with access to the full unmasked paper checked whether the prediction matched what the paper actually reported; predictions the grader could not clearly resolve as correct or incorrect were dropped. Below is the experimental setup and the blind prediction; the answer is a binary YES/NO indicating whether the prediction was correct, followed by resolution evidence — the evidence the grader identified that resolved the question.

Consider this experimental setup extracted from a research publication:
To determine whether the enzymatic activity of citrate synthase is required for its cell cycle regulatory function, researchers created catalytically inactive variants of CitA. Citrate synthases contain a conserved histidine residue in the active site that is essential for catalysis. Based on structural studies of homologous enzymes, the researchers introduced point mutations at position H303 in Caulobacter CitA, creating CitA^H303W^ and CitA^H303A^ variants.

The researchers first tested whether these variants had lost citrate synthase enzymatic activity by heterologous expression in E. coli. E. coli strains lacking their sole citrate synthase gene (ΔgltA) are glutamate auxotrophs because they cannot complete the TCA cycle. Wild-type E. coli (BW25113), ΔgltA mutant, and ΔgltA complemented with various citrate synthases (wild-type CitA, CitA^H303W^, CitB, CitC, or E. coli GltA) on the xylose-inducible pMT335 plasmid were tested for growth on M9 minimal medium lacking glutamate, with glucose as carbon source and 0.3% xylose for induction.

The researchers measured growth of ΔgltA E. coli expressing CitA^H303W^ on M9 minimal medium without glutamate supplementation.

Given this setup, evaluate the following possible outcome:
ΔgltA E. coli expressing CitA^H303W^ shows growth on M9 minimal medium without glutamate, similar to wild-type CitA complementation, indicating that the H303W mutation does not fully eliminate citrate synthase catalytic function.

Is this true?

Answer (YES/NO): NO